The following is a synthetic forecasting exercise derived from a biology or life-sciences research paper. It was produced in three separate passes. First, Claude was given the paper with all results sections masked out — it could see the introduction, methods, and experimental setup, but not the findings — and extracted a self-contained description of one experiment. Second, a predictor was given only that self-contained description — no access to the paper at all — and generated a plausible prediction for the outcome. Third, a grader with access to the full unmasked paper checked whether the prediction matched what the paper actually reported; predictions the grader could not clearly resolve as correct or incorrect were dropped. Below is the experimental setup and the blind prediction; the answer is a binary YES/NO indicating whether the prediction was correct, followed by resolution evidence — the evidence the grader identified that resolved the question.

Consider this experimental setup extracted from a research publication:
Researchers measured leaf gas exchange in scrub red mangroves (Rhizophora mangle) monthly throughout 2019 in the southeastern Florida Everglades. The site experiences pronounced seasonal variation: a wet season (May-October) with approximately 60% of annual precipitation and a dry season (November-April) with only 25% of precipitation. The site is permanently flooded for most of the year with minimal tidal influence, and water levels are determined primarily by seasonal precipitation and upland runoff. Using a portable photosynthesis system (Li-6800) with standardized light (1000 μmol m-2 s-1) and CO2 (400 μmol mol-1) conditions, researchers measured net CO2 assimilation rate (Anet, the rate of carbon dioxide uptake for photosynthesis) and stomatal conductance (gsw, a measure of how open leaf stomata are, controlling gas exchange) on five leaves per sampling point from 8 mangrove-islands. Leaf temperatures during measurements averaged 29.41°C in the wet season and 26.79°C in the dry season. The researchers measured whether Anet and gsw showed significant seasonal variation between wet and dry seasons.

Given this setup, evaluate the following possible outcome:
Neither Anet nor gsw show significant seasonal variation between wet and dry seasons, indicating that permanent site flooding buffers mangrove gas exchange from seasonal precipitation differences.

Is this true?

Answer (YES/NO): NO